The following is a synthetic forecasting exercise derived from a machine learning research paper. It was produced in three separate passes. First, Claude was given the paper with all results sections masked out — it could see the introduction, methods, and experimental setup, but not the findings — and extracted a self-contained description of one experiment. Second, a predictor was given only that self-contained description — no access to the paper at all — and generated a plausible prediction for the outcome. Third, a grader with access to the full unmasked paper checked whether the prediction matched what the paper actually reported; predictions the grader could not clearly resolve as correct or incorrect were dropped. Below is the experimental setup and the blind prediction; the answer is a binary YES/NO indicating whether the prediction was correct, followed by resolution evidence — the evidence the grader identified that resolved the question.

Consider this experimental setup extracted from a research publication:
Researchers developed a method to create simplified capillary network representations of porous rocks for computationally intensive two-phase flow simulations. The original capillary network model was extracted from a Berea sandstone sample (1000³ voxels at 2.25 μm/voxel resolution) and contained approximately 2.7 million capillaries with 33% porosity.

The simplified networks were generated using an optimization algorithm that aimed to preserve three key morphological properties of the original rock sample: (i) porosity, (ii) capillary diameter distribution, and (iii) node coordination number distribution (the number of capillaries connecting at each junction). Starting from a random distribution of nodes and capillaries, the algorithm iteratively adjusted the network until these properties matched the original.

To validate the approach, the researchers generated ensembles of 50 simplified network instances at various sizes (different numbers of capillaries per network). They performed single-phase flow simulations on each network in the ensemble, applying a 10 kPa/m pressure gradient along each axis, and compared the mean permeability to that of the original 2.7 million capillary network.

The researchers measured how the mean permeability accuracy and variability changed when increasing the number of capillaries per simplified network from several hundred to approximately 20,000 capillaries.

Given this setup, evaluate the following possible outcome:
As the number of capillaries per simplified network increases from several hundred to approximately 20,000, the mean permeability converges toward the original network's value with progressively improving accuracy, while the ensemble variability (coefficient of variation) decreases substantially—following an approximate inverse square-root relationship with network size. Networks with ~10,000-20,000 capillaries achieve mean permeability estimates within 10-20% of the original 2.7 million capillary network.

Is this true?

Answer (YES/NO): NO